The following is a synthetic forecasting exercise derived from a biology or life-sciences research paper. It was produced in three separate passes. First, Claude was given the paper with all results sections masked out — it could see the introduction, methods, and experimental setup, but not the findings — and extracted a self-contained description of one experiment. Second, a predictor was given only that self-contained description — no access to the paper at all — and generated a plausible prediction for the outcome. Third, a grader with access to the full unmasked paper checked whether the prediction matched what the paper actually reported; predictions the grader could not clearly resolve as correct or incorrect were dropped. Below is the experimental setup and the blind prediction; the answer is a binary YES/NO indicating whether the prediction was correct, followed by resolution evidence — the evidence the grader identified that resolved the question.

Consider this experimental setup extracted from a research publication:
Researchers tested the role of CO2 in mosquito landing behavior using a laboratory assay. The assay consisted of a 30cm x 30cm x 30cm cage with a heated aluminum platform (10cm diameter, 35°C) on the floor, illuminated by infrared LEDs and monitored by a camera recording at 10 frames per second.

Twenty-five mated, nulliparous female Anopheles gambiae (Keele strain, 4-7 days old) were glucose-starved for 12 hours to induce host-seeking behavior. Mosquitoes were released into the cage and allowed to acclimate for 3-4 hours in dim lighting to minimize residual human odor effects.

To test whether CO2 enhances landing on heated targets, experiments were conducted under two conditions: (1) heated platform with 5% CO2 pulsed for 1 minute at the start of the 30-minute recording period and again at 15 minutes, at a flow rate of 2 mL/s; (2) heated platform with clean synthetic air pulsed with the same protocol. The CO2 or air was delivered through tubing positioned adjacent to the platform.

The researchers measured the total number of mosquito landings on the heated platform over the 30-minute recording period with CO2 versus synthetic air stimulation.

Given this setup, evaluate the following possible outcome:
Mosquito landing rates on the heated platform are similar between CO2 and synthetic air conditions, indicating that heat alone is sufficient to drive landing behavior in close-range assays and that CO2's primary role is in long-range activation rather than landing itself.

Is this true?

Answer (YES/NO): NO